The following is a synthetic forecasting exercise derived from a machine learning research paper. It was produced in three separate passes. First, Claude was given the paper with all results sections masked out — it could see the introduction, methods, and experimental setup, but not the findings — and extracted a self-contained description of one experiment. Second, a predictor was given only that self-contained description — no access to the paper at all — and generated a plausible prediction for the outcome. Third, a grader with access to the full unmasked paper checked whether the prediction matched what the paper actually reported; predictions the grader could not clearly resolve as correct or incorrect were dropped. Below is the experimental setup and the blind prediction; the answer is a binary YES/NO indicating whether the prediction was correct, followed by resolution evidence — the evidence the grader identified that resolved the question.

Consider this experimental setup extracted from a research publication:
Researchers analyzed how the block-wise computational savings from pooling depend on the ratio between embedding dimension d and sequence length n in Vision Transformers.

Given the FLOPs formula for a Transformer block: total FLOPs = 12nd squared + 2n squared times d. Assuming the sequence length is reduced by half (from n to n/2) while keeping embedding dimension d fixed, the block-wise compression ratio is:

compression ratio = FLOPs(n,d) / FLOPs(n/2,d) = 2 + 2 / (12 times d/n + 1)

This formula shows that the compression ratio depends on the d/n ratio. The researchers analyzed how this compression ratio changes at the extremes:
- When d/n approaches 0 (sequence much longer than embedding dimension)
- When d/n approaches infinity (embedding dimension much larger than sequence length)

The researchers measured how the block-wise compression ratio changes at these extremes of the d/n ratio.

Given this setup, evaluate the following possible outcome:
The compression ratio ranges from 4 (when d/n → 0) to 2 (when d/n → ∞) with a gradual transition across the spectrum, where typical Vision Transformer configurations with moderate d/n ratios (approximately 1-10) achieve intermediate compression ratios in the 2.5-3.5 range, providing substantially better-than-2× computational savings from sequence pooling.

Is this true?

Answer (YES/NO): NO